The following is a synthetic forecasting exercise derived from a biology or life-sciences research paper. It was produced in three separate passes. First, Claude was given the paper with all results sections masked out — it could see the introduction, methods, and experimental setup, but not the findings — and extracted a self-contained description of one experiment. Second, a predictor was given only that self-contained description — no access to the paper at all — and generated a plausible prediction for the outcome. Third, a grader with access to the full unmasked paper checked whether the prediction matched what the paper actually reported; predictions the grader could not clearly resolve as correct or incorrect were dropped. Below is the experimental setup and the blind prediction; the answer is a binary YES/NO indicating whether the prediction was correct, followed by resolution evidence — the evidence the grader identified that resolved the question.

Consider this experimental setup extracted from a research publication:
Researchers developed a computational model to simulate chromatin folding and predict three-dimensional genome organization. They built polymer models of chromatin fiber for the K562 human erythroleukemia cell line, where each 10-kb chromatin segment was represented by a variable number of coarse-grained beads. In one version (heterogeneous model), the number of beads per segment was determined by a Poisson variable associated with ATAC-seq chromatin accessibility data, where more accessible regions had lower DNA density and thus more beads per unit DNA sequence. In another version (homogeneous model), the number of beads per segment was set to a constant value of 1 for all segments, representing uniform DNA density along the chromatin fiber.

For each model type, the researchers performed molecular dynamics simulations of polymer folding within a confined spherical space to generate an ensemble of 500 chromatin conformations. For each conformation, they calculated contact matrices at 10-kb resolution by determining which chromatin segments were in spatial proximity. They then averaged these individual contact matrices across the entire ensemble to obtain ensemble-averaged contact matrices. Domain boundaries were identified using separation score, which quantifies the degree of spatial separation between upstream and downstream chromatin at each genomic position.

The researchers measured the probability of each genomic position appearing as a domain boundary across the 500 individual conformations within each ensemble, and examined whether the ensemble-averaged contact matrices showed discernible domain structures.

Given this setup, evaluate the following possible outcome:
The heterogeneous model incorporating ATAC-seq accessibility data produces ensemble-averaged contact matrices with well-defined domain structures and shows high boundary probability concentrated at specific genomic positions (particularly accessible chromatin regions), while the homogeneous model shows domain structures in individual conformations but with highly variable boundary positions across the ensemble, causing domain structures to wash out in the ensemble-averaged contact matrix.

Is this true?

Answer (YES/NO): YES